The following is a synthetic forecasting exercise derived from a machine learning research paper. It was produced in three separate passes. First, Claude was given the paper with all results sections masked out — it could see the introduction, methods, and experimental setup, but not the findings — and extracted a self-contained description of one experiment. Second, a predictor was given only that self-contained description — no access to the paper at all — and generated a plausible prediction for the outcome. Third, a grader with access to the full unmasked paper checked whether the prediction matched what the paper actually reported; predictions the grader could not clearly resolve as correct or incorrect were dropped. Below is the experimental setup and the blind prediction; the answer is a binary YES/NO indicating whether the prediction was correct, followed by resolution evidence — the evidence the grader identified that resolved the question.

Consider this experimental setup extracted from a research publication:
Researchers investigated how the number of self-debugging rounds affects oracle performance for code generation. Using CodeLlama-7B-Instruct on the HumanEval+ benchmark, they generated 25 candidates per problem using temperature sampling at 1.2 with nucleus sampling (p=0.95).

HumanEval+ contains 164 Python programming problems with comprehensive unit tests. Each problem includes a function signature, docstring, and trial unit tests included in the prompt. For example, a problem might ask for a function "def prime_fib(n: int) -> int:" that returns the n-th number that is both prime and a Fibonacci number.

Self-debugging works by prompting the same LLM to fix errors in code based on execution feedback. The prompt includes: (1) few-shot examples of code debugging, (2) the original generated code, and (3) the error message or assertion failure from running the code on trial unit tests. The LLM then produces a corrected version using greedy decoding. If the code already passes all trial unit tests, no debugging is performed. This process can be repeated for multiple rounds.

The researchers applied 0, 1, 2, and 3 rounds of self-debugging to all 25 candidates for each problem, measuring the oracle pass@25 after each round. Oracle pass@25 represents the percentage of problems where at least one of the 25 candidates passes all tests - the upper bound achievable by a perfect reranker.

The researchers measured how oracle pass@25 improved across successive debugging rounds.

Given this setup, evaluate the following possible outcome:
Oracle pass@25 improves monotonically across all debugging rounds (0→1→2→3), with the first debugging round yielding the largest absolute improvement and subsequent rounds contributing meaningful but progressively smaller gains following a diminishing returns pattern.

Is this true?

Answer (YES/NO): NO